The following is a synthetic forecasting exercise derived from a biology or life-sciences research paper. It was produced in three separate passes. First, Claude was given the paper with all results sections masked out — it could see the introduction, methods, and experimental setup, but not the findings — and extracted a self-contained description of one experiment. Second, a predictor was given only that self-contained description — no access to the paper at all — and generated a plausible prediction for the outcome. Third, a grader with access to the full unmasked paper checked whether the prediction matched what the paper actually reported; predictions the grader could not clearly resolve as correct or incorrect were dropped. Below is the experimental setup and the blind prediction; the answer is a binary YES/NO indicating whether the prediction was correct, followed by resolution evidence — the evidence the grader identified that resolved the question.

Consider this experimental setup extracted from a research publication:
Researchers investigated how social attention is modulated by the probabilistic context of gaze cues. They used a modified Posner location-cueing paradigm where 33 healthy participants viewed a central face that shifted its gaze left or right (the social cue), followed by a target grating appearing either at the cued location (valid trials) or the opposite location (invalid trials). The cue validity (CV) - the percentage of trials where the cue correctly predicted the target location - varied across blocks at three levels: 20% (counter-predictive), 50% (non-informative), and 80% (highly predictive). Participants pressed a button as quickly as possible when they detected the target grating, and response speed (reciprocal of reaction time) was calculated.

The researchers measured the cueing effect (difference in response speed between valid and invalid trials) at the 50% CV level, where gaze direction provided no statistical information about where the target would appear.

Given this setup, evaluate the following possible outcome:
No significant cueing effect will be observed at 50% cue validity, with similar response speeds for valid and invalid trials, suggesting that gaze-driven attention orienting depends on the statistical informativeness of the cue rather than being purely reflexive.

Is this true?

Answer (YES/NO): NO